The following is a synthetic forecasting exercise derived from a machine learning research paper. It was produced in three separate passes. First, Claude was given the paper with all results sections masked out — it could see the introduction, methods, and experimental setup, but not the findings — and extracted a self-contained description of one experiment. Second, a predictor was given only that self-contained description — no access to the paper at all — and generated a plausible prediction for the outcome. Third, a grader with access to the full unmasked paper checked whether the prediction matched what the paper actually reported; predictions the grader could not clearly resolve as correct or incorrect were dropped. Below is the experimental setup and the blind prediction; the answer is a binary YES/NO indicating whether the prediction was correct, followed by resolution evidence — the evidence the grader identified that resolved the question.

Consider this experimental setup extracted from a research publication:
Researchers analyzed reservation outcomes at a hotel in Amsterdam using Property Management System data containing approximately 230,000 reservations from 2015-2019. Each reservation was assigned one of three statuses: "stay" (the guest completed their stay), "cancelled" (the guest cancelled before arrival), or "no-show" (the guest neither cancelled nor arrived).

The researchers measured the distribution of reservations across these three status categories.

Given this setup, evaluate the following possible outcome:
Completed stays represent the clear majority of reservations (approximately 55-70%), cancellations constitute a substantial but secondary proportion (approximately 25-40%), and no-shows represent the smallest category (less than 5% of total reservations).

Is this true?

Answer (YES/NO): NO